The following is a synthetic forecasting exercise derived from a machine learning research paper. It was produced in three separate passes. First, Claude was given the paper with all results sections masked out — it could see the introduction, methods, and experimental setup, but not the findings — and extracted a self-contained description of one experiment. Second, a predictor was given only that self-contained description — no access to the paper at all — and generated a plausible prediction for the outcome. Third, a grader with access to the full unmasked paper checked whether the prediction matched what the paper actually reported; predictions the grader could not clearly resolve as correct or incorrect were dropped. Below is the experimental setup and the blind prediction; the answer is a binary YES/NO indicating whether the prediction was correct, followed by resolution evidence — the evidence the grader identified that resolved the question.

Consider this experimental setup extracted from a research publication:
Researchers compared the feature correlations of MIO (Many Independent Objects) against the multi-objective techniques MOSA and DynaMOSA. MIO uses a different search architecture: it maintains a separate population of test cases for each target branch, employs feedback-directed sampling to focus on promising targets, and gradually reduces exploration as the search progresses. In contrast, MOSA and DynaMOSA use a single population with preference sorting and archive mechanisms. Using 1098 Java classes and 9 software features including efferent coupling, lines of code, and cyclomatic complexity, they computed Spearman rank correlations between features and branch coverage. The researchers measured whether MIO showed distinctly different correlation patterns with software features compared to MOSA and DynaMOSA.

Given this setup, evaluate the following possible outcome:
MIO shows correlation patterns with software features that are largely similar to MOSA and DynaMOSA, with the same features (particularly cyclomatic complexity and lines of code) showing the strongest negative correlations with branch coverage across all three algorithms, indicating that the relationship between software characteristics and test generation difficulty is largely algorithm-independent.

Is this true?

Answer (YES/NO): NO